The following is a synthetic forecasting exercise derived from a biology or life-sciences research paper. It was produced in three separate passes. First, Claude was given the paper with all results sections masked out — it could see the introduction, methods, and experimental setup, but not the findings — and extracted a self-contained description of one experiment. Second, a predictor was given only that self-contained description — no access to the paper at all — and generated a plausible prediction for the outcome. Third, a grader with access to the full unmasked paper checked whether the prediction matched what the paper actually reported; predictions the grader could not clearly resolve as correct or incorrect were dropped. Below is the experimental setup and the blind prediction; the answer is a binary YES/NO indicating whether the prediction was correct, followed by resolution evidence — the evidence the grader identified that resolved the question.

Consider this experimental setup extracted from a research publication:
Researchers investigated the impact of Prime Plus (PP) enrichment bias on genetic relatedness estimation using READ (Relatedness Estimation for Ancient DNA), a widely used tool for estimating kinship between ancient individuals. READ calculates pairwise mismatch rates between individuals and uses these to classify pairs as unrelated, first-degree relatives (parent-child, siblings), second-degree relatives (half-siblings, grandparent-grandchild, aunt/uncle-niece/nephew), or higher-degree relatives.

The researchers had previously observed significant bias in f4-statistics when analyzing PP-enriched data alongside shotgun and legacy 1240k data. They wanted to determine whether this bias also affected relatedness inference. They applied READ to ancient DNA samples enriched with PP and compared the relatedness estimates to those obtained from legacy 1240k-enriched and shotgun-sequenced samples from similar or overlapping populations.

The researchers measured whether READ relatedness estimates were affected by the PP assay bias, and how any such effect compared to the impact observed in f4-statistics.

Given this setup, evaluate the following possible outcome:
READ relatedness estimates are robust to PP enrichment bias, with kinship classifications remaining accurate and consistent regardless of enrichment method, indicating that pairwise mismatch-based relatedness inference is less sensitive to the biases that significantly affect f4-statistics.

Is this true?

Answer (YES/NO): NO